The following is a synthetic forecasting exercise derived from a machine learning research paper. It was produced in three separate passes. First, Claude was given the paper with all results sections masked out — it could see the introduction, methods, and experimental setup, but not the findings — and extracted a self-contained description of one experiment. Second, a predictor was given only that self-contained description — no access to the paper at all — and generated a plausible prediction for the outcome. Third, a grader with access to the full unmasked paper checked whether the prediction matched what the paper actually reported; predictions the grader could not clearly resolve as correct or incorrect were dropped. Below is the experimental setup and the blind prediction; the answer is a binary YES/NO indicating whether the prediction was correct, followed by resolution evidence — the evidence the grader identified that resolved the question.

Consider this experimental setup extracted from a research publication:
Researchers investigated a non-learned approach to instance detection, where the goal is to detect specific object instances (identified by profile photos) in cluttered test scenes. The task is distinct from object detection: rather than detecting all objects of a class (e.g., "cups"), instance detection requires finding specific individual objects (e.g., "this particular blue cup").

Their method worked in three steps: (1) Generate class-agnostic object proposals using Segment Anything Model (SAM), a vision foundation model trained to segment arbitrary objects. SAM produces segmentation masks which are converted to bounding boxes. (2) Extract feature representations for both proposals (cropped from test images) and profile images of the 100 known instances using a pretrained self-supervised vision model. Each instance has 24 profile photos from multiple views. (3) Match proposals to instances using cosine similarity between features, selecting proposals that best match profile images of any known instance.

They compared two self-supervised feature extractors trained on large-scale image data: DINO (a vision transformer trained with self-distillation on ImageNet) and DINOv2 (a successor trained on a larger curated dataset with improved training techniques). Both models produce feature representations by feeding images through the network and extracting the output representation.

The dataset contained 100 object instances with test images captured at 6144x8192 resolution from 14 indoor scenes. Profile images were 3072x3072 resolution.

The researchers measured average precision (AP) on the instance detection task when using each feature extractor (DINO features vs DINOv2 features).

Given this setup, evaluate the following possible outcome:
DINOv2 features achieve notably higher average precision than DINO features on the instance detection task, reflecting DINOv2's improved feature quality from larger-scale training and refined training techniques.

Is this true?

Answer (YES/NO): YES